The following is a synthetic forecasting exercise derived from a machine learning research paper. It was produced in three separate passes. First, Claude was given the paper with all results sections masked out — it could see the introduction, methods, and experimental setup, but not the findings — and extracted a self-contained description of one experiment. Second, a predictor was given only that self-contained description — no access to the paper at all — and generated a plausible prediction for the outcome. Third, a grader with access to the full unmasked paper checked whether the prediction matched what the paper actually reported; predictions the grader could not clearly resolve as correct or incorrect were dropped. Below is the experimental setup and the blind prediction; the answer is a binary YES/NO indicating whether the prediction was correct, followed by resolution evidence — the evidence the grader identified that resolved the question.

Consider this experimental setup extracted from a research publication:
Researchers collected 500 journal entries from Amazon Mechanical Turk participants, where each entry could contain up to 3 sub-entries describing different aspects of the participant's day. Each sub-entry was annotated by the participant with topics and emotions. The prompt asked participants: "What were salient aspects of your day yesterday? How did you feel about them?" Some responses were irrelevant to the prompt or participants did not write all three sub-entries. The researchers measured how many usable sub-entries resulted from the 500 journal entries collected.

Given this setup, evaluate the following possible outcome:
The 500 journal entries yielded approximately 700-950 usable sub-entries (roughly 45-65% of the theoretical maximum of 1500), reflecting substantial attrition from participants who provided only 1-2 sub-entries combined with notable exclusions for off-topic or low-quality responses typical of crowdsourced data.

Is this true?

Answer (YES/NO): NO